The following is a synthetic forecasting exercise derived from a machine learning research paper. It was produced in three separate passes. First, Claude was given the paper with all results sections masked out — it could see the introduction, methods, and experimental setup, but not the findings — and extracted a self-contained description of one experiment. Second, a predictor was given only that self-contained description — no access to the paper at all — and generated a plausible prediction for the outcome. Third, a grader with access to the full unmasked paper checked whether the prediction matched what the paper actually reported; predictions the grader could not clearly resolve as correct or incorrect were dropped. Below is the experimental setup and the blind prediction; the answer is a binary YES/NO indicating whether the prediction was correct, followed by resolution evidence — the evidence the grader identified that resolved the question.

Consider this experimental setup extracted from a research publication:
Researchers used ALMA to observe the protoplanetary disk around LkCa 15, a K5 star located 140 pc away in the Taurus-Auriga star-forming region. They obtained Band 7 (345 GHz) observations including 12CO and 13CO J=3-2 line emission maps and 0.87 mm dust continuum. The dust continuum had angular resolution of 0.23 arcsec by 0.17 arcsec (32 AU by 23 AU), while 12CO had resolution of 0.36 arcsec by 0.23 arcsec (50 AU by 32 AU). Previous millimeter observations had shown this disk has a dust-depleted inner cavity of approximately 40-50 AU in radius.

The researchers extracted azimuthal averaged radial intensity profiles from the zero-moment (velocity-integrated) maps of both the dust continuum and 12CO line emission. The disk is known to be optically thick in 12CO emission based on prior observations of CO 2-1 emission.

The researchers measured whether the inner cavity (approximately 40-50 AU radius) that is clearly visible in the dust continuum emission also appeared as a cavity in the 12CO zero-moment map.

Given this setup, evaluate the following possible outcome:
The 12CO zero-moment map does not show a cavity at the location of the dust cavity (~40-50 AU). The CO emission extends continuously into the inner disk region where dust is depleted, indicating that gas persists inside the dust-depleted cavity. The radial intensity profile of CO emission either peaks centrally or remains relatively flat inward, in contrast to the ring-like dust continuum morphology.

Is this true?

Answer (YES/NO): YES